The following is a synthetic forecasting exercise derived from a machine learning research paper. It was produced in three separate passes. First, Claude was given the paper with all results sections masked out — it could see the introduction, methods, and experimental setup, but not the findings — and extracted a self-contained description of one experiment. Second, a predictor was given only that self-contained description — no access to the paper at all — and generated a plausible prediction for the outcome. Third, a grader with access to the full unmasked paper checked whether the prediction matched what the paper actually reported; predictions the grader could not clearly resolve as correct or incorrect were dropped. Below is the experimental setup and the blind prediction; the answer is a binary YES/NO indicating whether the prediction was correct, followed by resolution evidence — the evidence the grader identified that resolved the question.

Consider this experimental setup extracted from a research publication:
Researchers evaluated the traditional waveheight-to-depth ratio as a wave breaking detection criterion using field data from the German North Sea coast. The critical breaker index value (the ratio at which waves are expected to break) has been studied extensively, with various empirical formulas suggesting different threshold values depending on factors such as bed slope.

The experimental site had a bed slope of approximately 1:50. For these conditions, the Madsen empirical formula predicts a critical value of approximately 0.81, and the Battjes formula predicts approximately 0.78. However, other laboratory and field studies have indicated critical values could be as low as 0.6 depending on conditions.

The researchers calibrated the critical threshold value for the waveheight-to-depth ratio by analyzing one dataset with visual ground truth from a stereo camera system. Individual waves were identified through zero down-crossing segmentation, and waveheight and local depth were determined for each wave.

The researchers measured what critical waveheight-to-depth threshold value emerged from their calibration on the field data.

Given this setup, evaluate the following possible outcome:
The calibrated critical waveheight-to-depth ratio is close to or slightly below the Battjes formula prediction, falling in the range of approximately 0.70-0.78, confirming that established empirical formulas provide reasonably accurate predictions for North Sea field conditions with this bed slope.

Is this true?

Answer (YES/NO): NO